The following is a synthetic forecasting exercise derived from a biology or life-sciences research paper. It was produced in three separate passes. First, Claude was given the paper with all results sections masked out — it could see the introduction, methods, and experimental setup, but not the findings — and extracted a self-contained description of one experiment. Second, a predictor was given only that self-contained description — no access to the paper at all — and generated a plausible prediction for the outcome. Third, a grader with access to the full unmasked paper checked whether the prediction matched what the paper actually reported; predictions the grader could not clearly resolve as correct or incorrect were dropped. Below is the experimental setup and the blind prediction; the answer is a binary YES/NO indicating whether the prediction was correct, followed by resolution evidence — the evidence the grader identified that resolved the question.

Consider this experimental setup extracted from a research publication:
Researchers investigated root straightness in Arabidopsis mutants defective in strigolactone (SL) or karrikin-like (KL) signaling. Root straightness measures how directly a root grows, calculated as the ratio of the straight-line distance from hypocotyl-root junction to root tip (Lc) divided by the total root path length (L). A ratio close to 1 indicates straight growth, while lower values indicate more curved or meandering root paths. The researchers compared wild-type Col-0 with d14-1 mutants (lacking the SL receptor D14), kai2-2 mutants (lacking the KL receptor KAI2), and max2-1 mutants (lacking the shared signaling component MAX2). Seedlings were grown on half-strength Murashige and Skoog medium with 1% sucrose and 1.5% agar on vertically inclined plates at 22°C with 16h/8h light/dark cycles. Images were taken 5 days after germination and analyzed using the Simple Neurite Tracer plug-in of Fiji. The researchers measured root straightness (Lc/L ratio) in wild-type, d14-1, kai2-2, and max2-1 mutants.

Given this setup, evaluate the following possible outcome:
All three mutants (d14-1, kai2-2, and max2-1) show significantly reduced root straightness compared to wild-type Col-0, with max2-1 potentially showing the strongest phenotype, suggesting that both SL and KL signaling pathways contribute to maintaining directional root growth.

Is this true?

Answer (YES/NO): NO